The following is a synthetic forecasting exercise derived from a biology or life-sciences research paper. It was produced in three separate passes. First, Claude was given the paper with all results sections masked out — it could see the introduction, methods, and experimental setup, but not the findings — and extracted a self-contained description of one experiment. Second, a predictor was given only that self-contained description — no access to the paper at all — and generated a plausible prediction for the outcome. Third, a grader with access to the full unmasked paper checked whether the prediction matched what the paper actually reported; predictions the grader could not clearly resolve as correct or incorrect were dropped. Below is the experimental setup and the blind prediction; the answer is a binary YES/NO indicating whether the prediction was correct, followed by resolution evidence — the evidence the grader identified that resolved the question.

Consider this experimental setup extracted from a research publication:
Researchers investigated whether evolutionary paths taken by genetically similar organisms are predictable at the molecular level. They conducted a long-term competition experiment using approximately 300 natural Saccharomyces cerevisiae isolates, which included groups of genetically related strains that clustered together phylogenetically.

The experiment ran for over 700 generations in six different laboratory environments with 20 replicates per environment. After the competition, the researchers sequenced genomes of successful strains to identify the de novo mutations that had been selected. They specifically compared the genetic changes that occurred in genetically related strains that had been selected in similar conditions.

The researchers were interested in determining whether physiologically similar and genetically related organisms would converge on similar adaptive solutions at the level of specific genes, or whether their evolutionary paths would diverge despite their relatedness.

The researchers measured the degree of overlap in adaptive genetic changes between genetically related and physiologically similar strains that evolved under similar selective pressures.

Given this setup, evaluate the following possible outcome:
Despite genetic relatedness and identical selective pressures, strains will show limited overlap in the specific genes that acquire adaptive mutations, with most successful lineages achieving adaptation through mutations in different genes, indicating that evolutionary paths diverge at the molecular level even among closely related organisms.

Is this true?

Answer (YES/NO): YES